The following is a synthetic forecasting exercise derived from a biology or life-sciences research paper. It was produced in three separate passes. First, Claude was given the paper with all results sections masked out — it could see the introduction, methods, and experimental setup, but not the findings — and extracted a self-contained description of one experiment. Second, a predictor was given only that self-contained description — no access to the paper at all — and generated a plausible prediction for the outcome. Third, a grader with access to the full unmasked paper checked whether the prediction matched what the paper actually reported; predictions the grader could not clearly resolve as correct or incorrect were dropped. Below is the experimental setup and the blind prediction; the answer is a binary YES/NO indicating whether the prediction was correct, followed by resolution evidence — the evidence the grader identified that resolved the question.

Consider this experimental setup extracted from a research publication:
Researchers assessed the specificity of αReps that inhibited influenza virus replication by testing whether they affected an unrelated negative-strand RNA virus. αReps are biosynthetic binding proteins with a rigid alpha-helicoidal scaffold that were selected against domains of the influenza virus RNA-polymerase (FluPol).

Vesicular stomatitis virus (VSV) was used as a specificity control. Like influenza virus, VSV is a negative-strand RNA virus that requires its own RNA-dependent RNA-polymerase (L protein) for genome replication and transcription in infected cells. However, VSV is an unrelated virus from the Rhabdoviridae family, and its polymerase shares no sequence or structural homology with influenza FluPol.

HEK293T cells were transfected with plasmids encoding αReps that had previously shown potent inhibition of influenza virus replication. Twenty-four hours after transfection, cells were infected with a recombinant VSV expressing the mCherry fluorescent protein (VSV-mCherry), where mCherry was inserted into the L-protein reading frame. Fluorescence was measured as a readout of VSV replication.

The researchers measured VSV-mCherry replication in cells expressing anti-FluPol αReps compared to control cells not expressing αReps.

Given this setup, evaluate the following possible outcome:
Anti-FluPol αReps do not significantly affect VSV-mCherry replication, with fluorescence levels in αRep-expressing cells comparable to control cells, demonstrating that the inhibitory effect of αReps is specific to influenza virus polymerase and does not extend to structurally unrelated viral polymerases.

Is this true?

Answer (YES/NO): YES